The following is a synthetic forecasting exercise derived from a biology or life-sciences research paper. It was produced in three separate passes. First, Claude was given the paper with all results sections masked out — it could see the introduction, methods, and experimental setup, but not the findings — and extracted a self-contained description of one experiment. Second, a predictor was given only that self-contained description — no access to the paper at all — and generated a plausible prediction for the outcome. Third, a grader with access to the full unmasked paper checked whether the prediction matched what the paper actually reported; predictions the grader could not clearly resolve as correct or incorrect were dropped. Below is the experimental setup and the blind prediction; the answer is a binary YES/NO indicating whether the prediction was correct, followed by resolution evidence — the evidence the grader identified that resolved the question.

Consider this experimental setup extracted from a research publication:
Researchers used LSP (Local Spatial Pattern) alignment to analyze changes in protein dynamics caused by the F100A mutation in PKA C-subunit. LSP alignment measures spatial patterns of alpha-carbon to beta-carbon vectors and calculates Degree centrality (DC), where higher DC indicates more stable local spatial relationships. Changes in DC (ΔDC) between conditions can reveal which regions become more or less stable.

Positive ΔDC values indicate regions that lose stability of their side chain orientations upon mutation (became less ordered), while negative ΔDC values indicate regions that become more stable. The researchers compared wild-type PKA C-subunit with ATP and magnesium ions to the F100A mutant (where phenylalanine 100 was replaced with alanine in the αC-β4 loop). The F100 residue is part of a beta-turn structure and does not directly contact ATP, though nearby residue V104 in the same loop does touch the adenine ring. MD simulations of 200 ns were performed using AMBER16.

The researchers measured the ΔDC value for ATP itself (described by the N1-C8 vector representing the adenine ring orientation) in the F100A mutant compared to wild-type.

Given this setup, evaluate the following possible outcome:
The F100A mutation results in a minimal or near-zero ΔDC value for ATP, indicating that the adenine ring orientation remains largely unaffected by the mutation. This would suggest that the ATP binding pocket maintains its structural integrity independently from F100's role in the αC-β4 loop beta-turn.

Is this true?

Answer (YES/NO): NO